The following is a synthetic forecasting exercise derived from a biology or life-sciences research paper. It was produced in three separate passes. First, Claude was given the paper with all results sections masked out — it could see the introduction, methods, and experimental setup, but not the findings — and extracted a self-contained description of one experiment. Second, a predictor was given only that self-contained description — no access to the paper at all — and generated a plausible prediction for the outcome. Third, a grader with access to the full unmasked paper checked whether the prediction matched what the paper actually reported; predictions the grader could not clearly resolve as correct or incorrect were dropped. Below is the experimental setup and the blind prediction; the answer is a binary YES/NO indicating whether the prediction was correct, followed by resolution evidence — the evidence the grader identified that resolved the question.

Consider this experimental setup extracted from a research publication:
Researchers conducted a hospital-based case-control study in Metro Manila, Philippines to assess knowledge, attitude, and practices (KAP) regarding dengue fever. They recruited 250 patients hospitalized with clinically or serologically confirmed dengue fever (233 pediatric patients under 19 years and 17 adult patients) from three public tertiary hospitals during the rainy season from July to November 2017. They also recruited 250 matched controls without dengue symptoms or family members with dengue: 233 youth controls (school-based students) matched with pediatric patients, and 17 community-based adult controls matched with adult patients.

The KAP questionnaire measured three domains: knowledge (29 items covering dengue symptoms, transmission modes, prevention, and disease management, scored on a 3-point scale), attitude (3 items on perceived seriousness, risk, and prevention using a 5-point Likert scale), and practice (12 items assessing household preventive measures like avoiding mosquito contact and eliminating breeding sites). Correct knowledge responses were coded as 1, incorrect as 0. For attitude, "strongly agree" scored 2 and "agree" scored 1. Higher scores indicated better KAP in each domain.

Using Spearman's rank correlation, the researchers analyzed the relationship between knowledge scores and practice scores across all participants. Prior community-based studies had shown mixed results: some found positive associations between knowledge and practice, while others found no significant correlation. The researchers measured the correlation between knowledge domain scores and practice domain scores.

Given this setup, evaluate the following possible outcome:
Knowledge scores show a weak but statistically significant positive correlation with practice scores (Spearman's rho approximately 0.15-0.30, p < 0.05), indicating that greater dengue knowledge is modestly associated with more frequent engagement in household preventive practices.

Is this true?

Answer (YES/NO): NO